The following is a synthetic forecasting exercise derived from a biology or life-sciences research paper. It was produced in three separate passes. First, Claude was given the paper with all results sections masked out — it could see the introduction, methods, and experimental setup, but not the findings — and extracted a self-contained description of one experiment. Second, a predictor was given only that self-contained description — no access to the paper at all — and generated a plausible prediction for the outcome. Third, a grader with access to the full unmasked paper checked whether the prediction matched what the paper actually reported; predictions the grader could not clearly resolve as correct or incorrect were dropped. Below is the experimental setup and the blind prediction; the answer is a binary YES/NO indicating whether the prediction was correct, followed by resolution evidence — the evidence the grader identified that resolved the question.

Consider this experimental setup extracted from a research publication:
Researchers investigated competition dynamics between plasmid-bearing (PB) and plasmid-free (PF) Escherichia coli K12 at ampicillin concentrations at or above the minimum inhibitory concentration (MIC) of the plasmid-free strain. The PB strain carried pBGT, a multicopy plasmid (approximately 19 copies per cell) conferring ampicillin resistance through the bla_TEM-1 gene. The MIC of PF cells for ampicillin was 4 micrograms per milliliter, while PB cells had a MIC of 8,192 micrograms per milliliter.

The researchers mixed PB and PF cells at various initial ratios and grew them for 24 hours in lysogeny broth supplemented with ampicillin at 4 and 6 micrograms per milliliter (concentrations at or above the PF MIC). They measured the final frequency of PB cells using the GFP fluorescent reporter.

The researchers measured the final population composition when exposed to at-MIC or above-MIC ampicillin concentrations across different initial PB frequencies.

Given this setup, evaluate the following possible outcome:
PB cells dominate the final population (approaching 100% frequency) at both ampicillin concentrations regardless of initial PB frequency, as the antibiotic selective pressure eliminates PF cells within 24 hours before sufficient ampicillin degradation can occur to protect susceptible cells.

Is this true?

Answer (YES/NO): YES